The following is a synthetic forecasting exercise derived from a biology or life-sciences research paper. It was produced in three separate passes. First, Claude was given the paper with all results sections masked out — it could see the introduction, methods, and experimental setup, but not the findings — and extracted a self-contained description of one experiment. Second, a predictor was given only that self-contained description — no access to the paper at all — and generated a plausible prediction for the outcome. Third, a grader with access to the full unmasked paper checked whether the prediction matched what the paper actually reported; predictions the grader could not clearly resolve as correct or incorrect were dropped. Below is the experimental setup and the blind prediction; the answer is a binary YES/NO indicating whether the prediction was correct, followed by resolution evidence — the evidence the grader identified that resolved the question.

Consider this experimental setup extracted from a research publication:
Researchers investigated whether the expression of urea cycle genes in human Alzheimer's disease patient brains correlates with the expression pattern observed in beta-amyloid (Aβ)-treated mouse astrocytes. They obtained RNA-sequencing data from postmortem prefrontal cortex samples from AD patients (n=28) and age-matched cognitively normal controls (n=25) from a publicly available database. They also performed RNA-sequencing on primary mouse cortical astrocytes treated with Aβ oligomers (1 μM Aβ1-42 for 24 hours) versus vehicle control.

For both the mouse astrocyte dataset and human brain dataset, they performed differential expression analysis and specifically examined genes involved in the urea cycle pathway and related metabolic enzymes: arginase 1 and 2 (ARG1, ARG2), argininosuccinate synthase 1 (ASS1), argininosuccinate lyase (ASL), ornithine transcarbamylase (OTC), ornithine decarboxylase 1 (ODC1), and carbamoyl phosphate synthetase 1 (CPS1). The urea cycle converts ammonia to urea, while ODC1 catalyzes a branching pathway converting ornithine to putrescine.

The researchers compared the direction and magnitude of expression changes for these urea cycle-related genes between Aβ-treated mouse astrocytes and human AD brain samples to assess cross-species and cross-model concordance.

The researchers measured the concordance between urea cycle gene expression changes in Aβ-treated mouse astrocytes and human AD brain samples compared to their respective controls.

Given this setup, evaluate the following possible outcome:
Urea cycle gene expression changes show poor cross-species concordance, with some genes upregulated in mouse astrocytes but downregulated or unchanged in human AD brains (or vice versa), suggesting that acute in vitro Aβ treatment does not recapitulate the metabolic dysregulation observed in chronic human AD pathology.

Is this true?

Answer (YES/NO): NO